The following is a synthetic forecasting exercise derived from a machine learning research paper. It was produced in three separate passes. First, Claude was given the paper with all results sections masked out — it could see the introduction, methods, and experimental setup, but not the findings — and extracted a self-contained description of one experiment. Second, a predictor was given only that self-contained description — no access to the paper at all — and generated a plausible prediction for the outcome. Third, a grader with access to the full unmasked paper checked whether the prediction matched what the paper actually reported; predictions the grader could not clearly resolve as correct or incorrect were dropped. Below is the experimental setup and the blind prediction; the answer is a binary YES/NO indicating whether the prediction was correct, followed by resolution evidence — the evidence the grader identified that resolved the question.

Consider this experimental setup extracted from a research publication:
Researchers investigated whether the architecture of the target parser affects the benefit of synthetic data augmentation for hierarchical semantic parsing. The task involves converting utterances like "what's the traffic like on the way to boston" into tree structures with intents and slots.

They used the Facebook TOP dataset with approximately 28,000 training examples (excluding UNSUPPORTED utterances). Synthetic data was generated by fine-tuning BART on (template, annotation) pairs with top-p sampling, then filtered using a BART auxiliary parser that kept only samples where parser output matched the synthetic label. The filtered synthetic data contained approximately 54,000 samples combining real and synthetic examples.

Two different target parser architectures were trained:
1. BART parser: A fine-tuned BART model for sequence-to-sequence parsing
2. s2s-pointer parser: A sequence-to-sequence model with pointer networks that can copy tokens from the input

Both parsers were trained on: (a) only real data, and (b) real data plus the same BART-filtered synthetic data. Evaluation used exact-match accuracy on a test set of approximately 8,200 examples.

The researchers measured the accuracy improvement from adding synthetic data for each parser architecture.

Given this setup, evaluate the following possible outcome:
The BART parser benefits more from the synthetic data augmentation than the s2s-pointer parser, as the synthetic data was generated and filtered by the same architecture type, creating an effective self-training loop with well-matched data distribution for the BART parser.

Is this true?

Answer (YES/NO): YES